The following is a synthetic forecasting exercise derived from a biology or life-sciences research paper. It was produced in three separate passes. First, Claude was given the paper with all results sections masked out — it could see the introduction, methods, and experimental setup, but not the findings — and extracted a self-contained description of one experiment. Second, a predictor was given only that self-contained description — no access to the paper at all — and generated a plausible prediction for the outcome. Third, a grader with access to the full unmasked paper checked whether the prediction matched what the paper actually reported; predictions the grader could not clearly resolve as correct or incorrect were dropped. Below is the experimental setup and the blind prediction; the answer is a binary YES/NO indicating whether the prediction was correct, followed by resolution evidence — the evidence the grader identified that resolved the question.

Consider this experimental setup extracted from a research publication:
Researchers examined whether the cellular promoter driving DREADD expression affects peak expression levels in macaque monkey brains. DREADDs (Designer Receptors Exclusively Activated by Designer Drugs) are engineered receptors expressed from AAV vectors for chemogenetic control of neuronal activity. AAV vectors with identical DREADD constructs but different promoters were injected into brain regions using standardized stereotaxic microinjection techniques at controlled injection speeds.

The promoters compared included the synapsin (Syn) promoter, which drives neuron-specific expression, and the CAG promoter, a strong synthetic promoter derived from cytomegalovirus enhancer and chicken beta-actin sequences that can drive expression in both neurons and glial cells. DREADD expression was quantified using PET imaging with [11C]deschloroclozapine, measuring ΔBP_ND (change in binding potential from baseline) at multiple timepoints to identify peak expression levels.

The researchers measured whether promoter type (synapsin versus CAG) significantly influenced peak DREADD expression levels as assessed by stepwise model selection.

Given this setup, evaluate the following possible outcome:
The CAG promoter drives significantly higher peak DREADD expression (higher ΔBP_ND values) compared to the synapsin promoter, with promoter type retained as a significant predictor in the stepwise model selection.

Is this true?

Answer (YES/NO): NO